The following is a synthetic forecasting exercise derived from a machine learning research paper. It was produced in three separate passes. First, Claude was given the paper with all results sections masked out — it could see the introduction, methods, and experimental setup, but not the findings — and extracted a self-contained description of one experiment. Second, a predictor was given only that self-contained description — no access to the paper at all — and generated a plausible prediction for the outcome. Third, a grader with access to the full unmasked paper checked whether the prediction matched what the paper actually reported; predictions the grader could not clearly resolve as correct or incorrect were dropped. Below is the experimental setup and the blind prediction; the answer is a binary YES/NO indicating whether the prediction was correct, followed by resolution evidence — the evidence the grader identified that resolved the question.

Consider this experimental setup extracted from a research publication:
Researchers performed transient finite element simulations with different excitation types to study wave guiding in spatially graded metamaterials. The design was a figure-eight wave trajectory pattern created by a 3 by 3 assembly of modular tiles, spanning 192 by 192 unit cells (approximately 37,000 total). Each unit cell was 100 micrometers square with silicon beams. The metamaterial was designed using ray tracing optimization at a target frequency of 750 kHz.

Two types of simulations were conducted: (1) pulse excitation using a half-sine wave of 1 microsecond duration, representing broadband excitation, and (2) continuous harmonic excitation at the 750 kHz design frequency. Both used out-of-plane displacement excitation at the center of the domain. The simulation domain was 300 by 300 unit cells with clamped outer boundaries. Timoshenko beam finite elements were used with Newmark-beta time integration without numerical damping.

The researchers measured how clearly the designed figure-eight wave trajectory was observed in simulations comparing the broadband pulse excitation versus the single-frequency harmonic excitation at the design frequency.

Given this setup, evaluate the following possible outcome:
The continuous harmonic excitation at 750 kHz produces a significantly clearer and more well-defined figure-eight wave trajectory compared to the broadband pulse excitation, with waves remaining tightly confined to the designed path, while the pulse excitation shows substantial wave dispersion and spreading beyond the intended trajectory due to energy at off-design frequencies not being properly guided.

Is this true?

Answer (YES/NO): NO